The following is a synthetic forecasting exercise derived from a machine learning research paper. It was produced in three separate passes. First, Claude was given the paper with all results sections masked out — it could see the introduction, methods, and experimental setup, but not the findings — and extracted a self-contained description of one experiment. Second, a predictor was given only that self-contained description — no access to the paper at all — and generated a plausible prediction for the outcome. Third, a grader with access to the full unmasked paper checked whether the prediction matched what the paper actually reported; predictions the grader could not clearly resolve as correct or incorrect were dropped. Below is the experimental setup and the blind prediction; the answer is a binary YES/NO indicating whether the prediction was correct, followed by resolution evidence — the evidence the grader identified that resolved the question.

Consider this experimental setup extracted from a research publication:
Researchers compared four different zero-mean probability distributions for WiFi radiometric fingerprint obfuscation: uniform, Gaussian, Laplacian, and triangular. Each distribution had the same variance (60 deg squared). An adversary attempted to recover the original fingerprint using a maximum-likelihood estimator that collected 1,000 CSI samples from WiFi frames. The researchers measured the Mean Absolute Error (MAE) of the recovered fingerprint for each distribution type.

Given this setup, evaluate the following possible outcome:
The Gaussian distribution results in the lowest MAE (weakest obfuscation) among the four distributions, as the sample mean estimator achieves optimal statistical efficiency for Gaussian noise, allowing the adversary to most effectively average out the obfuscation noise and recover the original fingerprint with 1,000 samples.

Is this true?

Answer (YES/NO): NO